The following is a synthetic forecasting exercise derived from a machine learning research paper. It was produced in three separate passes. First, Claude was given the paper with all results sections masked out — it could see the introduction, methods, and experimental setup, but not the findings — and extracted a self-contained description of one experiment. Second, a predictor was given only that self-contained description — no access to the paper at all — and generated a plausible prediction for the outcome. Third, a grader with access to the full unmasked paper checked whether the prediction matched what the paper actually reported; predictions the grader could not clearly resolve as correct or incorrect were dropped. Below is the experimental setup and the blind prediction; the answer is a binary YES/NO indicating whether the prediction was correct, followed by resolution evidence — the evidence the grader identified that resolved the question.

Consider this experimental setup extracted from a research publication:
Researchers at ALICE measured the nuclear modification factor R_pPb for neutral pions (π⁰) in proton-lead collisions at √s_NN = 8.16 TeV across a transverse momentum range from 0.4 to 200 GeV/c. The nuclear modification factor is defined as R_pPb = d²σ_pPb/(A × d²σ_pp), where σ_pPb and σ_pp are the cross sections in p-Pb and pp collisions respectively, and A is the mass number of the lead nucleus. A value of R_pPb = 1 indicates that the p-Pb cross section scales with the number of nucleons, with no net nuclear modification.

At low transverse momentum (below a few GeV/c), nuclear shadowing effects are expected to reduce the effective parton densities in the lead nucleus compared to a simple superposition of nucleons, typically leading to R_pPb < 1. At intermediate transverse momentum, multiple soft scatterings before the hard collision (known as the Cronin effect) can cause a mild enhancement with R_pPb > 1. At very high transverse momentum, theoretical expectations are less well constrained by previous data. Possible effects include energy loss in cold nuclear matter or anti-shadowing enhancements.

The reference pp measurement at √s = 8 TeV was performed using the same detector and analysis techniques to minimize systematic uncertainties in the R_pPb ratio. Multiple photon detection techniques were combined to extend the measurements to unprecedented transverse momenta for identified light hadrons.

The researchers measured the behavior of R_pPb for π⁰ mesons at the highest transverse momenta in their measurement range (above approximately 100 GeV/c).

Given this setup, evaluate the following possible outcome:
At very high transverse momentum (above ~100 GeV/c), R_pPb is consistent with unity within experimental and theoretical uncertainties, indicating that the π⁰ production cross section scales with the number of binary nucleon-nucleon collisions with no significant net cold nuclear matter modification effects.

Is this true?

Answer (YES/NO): YES